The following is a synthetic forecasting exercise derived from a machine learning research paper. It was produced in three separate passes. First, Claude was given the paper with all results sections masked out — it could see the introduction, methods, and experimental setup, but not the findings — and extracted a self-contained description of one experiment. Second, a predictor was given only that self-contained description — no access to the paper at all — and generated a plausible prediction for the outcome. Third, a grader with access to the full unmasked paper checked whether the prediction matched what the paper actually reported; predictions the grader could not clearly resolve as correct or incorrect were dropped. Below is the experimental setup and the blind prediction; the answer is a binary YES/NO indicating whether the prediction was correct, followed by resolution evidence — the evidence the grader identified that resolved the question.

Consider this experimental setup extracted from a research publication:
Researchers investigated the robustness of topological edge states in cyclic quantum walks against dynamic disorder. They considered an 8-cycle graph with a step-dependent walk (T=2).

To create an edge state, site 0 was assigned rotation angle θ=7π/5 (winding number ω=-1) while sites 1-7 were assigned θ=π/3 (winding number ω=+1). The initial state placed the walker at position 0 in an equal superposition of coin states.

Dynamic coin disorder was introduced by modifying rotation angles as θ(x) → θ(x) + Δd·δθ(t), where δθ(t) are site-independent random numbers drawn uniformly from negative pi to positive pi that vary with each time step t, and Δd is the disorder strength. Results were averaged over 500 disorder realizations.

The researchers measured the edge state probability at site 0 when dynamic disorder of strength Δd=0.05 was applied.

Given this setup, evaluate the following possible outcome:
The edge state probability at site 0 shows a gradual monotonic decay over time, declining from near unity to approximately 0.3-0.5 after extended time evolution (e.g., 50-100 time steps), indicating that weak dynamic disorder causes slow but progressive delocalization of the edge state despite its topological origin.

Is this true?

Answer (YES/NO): NO